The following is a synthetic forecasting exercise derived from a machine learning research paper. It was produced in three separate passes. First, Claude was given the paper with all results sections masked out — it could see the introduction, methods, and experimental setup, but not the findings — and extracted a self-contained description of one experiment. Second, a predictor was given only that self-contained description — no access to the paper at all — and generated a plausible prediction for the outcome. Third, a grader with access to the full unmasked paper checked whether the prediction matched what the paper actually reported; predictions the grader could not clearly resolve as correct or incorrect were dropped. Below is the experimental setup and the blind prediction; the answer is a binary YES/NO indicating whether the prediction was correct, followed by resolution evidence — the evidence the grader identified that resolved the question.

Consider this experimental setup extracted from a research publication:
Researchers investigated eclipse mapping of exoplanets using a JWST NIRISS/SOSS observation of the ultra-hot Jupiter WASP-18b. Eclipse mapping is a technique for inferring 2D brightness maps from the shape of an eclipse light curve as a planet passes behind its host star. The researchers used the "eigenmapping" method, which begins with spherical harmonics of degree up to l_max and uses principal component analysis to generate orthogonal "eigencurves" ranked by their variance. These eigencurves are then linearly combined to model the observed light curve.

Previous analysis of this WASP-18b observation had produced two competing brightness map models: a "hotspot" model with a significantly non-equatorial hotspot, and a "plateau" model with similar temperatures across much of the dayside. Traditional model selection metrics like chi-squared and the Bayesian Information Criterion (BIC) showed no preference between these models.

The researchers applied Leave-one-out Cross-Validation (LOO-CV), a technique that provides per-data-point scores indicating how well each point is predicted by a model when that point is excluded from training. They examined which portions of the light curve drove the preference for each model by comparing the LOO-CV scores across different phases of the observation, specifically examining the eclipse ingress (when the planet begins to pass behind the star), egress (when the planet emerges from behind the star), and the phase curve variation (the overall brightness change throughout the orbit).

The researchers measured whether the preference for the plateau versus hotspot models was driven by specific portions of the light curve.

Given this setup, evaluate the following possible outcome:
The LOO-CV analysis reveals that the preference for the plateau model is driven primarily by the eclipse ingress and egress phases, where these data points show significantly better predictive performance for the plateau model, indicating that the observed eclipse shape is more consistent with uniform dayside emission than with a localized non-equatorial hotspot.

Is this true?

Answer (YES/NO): NO